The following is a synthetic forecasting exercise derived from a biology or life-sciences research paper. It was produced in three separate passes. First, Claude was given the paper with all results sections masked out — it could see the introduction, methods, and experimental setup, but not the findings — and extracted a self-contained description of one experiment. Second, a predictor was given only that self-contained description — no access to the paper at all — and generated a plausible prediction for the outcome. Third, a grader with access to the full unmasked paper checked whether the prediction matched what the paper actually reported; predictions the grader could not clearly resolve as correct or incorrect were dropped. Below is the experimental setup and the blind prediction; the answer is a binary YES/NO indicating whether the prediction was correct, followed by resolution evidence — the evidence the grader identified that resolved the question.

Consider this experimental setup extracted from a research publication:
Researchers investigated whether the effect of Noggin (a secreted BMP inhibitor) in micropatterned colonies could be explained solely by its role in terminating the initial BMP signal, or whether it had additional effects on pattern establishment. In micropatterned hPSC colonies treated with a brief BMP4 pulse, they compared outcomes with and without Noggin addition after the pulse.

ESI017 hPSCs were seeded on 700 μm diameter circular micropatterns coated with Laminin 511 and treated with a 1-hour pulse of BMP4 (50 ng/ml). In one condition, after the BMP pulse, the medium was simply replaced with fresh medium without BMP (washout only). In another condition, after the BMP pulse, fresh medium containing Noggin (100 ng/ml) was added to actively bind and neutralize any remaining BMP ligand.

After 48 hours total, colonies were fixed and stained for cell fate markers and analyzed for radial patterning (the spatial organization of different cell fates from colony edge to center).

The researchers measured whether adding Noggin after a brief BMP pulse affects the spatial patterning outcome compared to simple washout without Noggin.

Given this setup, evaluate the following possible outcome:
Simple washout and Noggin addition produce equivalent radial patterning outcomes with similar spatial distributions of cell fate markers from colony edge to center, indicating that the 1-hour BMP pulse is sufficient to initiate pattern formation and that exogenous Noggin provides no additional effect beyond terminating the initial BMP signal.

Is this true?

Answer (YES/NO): NO